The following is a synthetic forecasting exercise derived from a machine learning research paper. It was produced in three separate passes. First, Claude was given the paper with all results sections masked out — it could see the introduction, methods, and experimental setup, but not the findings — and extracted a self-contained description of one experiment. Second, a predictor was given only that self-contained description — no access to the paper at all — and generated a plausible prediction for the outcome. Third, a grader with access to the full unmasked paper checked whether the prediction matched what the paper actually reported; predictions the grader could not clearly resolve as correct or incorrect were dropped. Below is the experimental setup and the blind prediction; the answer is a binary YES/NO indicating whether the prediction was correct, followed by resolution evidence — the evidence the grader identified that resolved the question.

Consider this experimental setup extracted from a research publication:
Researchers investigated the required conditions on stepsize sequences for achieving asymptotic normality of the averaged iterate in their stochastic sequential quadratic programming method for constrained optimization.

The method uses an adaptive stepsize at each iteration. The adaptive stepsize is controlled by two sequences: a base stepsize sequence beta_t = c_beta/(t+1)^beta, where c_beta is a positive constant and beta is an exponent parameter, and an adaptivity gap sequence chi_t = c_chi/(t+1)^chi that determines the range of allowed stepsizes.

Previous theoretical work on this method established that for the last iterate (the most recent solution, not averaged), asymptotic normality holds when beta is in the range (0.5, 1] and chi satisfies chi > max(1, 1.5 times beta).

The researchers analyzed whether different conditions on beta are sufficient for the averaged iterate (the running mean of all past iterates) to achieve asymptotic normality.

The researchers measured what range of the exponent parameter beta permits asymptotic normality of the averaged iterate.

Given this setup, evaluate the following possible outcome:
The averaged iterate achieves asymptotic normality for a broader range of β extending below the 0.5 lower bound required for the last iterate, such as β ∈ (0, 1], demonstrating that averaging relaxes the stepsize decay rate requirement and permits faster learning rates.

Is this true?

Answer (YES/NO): NO